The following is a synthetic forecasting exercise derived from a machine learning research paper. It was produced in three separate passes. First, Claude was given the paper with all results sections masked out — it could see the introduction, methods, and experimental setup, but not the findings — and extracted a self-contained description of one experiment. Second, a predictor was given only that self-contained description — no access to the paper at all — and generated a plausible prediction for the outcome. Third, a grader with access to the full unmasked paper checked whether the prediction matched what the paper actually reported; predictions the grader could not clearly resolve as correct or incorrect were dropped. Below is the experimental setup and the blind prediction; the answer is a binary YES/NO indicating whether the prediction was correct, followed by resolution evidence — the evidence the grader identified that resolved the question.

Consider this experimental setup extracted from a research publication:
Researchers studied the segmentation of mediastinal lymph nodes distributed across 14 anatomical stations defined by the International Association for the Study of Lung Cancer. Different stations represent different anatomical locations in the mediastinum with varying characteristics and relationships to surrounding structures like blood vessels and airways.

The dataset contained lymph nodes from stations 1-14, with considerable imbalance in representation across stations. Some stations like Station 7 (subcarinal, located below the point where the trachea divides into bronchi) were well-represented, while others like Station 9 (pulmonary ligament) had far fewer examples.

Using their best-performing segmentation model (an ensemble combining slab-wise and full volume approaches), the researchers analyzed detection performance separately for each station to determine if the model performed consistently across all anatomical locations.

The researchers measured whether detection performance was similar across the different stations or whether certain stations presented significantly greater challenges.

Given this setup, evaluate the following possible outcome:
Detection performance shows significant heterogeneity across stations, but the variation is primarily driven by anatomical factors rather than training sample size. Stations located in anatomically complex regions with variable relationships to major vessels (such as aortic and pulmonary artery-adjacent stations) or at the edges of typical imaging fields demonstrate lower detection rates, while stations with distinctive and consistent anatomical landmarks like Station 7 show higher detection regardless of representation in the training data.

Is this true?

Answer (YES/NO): NO